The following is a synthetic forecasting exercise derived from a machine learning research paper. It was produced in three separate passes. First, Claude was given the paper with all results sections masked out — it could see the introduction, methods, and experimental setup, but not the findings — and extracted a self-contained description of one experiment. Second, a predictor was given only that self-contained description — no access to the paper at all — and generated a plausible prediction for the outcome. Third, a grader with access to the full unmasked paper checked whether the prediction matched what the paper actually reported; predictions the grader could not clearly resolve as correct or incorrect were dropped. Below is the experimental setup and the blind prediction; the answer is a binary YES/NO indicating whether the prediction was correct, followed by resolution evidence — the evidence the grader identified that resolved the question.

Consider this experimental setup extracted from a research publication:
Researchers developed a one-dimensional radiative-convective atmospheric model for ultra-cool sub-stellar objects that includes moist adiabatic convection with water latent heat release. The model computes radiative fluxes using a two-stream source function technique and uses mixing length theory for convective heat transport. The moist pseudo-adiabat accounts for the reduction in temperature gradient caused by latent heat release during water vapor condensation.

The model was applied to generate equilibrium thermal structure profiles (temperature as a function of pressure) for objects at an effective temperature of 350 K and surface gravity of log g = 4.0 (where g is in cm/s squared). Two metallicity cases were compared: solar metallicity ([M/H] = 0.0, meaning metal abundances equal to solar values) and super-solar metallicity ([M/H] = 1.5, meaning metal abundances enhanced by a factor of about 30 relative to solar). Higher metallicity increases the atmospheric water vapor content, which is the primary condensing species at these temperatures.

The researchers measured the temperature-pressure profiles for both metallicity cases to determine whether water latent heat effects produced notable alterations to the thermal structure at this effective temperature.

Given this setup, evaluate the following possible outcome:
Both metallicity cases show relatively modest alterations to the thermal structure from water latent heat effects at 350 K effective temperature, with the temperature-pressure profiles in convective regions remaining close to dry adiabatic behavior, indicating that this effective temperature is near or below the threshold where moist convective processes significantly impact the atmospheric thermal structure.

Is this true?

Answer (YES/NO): YES